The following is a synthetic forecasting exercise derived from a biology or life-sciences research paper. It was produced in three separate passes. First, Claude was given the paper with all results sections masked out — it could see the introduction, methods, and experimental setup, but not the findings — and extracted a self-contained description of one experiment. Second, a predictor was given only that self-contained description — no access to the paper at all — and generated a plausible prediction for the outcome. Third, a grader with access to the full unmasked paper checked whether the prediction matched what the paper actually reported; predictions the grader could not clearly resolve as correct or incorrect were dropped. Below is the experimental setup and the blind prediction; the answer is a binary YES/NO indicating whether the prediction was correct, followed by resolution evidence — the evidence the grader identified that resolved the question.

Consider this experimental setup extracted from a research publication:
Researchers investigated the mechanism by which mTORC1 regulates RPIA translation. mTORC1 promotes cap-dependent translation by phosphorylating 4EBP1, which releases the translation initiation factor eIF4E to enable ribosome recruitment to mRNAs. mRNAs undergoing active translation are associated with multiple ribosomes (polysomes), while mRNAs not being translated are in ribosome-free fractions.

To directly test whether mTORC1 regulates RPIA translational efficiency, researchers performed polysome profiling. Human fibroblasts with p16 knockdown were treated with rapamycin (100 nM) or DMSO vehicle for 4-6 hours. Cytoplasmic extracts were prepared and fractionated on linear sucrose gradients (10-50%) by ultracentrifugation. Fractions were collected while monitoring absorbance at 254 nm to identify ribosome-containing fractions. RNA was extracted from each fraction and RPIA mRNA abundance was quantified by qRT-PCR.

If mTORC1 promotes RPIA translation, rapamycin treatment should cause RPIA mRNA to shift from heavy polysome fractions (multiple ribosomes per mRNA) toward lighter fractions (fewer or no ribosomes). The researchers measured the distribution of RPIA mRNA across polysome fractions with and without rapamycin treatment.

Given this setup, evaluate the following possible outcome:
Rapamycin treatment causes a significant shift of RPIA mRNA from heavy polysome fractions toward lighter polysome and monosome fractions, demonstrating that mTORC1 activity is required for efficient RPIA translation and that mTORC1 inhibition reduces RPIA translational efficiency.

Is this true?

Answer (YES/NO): YES